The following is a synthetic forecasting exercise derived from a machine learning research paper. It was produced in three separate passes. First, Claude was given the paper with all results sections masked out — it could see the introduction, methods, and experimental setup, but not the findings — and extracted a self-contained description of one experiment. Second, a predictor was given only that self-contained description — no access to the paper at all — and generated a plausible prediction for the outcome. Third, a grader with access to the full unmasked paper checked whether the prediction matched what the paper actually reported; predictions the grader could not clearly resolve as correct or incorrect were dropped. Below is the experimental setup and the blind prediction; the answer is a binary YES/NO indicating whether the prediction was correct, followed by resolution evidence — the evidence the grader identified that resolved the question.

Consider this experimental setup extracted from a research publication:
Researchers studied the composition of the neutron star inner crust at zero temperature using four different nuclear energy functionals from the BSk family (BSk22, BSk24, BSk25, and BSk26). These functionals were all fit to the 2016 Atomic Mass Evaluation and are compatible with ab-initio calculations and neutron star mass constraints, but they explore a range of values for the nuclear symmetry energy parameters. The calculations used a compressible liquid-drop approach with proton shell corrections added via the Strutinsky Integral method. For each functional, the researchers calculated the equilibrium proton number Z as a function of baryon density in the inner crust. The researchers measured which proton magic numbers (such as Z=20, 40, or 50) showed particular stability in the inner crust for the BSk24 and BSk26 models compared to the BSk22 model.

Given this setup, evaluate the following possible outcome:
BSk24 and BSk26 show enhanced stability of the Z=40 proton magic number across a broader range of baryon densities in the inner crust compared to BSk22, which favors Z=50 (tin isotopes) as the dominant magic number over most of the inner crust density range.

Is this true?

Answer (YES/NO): NO